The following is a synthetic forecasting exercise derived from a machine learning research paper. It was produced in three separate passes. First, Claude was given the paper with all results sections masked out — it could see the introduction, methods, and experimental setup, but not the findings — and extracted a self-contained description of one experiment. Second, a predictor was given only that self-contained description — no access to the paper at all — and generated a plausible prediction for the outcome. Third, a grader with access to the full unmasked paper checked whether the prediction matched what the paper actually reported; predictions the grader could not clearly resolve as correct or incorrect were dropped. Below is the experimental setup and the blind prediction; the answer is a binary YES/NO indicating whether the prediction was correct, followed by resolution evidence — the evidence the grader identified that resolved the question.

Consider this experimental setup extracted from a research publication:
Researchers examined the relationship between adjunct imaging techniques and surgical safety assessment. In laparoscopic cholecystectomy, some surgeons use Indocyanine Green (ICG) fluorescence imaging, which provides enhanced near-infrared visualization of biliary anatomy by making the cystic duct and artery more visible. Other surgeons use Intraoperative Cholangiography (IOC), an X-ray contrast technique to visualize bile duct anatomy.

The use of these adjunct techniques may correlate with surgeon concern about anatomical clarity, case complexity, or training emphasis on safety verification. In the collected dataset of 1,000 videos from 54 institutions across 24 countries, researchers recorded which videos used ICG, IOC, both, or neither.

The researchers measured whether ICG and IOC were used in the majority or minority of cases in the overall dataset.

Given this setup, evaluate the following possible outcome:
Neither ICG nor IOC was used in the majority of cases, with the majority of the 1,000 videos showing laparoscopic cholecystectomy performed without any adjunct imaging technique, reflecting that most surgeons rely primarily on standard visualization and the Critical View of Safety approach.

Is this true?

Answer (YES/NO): YES